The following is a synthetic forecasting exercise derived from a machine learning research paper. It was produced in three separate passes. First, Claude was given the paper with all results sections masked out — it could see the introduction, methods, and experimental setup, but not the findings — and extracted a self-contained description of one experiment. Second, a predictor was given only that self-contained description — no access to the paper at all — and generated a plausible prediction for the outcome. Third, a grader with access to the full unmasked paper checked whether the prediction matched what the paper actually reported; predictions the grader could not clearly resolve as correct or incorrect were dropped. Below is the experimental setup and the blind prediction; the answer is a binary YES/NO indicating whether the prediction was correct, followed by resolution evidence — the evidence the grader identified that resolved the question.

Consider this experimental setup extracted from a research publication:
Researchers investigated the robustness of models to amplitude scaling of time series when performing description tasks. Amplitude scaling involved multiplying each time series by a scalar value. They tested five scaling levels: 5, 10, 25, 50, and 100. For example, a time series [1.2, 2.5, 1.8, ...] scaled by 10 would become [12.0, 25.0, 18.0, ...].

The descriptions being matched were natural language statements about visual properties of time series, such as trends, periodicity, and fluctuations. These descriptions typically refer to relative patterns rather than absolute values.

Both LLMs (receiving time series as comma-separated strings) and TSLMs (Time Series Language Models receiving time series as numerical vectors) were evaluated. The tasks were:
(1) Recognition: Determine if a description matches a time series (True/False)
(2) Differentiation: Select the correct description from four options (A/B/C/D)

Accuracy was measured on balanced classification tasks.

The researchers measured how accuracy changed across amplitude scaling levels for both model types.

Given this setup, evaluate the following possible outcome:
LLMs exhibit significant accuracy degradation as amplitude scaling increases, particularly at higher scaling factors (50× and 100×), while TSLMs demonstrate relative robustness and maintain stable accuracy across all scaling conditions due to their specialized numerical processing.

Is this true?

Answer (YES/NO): NO